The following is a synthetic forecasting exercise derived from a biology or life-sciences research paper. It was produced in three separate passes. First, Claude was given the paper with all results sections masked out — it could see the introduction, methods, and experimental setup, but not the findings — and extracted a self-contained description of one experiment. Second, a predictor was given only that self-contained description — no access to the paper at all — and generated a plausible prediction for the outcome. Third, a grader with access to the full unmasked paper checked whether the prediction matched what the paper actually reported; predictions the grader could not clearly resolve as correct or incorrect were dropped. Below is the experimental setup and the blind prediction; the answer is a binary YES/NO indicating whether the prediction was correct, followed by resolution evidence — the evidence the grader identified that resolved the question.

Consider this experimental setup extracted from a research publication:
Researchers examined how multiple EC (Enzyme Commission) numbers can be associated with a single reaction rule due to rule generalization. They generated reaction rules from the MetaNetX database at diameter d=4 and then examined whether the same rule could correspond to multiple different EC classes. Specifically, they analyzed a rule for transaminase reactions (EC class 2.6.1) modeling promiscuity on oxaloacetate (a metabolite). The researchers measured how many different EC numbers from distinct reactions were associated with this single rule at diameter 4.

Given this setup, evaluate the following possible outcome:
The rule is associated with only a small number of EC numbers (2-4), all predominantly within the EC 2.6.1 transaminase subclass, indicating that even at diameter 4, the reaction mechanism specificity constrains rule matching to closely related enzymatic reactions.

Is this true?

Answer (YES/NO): YES